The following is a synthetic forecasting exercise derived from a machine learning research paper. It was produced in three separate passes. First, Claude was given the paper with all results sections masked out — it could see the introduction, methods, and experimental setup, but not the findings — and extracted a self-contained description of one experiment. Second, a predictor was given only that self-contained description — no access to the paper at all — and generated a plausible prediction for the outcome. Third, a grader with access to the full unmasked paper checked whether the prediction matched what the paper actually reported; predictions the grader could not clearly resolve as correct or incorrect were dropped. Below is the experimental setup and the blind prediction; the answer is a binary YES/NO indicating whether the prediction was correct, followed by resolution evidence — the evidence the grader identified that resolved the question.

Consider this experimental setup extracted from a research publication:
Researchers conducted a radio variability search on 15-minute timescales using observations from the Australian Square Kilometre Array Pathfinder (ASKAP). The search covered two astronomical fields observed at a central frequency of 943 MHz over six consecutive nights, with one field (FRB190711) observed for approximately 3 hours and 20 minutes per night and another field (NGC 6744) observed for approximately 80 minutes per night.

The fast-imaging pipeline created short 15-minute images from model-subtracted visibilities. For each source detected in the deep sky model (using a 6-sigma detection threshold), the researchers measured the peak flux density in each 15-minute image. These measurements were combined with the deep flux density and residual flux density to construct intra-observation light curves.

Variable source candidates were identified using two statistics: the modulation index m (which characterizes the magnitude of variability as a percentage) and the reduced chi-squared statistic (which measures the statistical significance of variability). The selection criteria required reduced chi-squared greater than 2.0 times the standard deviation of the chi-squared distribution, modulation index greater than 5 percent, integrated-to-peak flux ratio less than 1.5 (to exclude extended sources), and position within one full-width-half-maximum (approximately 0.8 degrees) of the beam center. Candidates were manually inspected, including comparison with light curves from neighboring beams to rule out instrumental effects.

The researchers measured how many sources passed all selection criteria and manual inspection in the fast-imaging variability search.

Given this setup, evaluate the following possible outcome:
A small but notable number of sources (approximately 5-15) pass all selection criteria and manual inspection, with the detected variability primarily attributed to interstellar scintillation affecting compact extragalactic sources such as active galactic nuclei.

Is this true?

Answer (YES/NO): NO